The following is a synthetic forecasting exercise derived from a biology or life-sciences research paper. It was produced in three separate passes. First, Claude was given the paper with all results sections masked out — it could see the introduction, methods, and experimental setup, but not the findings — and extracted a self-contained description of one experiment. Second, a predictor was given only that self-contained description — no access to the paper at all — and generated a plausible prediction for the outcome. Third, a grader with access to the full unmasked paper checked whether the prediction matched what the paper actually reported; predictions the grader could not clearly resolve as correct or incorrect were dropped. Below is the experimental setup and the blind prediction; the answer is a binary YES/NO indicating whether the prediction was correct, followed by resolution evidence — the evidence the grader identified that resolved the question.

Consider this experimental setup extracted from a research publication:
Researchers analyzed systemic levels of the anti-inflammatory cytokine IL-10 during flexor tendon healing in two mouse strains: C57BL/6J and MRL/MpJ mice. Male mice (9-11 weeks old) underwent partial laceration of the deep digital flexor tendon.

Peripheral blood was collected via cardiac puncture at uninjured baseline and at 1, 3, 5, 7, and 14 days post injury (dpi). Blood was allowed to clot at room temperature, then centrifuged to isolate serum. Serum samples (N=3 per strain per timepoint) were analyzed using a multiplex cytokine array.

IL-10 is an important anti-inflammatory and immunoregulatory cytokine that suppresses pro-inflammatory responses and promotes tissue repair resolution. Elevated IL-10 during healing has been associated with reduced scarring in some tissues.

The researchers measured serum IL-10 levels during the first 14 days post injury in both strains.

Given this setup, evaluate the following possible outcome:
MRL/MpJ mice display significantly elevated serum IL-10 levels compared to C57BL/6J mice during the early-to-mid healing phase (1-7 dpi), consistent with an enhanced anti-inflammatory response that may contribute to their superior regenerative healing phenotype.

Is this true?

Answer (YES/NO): NO